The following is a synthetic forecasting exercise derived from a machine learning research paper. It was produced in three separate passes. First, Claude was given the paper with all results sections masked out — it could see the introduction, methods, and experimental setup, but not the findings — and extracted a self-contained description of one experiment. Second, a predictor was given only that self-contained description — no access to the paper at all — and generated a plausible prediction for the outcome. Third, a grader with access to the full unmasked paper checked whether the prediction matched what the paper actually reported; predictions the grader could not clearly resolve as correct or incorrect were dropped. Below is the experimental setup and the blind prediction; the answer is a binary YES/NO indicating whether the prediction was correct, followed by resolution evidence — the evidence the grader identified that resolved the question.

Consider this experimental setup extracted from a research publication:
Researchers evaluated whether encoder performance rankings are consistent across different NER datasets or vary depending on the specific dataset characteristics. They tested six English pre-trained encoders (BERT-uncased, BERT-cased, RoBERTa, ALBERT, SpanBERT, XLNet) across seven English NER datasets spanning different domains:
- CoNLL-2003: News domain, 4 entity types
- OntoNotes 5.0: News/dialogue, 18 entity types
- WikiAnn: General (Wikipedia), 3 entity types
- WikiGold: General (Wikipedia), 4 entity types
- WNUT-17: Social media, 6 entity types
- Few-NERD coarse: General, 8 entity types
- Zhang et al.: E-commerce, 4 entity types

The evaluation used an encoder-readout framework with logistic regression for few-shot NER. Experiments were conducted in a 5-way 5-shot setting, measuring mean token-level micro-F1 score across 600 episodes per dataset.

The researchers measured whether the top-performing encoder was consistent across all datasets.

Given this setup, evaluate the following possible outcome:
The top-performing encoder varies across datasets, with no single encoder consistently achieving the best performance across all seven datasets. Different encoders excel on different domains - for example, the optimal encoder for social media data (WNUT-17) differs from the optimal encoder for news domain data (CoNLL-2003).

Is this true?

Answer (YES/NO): NO